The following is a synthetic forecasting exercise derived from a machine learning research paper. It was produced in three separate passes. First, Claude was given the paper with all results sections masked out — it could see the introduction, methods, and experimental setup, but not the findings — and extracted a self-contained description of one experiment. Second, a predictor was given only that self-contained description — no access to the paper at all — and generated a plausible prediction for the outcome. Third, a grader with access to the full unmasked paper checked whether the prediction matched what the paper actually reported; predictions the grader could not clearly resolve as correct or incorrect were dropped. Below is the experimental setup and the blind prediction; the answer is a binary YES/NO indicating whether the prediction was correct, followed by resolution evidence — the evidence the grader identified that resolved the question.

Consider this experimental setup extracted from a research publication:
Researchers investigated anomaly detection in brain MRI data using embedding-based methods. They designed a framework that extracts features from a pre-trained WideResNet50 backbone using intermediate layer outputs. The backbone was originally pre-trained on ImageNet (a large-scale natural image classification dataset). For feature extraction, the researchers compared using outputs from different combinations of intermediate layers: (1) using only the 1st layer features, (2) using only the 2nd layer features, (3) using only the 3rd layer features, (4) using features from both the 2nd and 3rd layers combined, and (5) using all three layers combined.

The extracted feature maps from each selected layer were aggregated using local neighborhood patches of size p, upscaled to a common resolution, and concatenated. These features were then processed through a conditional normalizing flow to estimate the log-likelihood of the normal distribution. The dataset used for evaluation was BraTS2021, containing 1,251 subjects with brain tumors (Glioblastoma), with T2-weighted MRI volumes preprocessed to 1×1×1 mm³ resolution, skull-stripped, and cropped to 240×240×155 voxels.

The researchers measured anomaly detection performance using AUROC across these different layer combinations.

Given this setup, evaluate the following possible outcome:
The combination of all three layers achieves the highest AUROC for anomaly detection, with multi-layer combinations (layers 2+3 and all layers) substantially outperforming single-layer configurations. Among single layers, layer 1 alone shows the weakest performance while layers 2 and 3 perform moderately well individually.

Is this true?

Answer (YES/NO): NO